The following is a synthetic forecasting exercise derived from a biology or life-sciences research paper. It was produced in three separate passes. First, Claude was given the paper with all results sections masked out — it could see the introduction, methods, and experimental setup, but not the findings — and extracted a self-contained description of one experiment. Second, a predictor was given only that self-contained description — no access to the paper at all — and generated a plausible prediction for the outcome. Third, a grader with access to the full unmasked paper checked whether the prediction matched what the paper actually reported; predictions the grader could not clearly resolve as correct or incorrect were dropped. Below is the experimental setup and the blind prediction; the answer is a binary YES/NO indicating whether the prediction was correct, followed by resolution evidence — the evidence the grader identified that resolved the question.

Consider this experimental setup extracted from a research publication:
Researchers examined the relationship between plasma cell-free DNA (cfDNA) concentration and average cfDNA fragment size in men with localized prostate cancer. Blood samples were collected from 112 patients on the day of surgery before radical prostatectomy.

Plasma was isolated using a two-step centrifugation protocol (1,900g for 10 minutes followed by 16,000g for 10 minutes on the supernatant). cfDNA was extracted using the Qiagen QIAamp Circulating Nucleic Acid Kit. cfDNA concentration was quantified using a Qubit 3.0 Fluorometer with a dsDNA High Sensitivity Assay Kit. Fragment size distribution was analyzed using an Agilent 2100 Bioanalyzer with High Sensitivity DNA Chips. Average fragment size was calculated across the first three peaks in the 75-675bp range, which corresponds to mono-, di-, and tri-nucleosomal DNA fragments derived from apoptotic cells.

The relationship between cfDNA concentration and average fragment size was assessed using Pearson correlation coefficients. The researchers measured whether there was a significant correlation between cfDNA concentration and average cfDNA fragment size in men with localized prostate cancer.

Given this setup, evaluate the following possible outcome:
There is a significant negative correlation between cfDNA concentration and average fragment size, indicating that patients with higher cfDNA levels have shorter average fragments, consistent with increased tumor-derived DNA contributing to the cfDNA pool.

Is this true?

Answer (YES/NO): NO